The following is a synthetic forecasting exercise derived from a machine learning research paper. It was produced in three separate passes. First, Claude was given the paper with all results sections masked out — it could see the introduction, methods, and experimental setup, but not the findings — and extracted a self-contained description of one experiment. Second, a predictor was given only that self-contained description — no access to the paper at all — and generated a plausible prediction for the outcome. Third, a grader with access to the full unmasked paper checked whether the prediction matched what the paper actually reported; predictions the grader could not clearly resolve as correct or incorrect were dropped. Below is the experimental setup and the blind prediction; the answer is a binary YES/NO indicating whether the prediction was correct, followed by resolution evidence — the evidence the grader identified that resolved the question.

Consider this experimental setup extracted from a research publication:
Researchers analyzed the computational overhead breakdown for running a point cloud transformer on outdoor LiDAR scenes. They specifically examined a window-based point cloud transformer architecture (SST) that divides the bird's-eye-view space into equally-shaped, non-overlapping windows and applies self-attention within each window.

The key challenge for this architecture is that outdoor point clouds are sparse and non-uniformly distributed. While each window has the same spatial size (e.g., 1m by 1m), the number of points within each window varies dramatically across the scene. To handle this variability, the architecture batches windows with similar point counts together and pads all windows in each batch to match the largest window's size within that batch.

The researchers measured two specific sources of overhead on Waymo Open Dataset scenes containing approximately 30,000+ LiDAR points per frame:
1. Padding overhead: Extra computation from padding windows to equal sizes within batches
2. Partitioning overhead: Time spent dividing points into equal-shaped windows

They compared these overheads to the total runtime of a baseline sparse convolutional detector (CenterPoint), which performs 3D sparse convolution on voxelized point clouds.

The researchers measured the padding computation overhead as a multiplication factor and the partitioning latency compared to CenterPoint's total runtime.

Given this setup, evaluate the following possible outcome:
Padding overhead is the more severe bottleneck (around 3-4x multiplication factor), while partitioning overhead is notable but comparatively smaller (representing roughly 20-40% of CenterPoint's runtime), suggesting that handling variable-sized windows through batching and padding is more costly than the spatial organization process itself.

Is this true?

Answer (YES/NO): NO